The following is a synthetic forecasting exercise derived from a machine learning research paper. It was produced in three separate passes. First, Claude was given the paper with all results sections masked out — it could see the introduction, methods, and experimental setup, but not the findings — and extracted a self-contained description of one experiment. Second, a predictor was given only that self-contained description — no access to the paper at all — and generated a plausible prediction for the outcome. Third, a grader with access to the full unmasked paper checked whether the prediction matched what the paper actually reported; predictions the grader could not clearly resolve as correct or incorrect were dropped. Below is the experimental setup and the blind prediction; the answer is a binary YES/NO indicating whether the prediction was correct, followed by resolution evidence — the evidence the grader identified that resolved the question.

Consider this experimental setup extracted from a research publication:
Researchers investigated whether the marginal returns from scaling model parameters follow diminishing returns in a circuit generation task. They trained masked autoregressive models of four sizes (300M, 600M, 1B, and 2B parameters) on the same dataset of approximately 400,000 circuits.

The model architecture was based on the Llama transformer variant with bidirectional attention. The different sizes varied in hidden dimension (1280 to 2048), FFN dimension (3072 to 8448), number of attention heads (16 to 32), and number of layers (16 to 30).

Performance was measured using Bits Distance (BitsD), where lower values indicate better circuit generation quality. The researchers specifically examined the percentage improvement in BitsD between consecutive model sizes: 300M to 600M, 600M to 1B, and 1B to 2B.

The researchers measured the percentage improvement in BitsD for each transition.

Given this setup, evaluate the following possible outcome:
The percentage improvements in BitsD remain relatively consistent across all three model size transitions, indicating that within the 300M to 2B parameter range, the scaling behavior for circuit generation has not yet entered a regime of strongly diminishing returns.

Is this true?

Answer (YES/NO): NO